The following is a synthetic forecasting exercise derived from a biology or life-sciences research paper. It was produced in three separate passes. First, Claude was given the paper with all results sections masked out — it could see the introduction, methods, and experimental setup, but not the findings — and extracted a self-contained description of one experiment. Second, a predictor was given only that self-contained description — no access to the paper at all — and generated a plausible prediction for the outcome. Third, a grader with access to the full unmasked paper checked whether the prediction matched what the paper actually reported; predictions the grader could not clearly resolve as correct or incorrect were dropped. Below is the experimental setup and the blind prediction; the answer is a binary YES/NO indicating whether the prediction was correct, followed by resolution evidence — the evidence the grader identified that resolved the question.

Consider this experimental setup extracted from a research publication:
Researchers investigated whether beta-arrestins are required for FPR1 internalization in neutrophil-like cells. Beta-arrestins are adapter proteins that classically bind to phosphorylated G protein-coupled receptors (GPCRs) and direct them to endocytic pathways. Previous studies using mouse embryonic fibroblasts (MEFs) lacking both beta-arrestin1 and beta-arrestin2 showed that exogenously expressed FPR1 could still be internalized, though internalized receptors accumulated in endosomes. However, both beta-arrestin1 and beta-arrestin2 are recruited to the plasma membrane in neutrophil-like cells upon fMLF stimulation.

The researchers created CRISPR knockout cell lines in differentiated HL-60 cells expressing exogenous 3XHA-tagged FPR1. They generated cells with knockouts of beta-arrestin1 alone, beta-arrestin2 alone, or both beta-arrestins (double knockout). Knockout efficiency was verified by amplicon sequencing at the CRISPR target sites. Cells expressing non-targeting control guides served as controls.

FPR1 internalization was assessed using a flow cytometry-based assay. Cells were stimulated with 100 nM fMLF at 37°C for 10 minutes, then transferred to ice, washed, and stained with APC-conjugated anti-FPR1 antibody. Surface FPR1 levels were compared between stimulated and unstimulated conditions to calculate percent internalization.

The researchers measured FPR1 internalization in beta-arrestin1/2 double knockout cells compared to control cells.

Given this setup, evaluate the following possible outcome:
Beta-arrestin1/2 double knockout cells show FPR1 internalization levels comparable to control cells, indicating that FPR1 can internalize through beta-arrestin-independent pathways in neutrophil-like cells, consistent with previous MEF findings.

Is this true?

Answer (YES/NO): NO